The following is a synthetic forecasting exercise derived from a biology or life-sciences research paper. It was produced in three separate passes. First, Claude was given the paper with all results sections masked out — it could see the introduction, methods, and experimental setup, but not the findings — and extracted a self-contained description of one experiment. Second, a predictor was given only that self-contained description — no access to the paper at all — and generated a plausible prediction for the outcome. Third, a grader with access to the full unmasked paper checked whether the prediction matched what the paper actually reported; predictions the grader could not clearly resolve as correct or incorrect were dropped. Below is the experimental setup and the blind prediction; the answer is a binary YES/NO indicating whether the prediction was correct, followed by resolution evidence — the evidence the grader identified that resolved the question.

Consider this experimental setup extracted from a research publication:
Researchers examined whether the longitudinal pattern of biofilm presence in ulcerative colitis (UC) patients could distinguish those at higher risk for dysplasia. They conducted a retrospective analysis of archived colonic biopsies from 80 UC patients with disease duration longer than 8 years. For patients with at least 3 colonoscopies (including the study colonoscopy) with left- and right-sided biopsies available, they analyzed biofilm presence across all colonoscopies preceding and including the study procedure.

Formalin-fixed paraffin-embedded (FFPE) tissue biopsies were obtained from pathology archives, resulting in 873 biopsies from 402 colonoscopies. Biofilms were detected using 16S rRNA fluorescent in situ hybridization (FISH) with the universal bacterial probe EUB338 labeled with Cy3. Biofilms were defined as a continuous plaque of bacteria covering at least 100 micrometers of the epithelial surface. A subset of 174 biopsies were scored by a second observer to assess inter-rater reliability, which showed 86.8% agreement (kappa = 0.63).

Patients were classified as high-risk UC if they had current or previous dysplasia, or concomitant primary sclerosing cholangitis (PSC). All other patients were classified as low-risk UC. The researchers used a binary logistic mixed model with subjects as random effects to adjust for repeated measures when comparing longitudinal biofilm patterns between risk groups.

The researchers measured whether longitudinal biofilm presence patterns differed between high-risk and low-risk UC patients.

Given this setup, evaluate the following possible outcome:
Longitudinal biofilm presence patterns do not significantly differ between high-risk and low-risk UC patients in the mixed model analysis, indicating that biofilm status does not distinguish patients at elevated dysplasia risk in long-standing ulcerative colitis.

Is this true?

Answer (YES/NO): YES